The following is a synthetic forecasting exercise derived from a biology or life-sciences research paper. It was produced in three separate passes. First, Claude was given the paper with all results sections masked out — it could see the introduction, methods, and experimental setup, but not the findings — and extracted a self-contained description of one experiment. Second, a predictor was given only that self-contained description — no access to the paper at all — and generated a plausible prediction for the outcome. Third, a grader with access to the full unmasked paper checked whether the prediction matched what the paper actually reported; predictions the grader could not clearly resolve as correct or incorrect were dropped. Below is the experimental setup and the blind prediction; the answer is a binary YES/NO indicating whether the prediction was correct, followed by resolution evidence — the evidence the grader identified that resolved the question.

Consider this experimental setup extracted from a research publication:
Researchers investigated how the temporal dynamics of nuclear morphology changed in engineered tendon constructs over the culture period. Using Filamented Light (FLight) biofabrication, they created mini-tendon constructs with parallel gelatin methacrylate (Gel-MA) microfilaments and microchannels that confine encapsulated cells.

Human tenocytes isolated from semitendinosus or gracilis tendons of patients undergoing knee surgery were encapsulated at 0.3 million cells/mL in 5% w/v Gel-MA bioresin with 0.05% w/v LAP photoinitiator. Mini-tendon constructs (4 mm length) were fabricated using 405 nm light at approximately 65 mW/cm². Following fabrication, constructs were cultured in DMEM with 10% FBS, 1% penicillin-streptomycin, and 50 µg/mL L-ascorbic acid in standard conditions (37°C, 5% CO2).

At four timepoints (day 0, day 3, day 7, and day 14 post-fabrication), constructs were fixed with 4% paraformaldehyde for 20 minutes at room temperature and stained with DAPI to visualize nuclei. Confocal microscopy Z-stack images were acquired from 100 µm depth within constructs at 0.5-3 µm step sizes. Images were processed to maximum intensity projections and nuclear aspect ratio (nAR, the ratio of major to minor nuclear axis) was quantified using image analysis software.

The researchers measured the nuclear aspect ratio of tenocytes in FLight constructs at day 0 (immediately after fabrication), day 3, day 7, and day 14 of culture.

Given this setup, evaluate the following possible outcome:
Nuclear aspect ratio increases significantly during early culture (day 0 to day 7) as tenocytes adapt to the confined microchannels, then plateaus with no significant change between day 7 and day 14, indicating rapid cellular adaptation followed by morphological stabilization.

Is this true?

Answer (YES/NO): NO